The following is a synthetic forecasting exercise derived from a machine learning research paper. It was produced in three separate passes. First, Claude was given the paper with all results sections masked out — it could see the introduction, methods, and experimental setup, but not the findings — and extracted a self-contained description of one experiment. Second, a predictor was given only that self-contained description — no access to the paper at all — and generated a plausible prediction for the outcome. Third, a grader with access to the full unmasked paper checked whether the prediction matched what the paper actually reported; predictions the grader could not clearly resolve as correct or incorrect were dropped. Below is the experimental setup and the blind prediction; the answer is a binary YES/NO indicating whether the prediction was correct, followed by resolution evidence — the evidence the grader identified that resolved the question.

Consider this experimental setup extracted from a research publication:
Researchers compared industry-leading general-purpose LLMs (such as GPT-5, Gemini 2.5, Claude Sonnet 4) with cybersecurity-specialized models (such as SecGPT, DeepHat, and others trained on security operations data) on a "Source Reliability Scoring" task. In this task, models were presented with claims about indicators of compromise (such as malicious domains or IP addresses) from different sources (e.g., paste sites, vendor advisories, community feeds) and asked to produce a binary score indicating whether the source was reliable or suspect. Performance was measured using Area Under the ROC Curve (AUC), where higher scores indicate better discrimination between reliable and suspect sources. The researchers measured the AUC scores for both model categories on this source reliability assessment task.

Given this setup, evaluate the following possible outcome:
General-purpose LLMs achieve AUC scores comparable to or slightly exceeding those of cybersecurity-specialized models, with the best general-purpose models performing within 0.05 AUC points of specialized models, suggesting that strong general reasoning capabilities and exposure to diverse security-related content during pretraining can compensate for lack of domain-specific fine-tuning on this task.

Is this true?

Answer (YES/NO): NO